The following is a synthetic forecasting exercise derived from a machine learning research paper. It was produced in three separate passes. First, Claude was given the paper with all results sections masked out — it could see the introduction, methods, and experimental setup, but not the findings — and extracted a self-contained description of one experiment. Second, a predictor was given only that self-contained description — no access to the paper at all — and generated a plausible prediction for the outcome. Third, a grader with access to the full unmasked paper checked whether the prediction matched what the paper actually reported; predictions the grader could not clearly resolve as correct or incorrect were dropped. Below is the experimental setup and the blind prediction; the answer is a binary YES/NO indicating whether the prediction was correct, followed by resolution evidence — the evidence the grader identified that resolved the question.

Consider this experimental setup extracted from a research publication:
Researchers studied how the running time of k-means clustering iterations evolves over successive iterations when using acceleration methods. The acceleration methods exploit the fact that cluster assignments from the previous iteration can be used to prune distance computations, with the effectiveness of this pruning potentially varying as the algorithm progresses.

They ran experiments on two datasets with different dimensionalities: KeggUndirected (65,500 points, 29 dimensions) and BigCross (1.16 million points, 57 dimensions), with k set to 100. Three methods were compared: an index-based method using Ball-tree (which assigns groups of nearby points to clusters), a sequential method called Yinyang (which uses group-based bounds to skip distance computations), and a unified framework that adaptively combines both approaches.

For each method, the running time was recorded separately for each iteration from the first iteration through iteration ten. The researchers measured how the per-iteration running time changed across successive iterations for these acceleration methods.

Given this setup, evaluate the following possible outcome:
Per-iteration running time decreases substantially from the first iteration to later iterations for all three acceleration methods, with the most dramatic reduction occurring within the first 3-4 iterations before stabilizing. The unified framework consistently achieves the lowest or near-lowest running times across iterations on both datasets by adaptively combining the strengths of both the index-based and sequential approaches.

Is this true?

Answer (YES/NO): YES